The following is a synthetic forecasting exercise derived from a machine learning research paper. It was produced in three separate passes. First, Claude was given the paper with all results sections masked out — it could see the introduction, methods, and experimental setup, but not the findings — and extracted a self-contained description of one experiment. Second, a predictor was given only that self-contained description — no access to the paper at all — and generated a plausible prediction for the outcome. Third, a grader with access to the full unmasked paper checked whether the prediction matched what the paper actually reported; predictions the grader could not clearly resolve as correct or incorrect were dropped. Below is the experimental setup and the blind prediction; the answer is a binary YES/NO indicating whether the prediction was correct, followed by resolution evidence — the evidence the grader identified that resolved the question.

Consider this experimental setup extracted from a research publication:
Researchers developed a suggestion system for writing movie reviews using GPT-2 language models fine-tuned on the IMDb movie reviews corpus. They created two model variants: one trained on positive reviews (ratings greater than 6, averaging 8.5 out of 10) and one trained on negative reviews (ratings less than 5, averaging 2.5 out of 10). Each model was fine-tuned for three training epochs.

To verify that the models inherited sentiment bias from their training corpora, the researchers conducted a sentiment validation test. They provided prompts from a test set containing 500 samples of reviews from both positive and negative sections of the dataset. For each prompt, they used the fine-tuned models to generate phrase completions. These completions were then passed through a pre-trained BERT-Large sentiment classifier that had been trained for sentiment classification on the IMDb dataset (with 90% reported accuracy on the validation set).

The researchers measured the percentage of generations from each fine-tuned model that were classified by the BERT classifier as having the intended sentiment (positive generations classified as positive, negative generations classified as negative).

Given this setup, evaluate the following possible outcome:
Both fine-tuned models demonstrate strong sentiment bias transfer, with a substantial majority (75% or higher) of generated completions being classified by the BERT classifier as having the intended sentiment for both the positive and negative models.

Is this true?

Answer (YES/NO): YES